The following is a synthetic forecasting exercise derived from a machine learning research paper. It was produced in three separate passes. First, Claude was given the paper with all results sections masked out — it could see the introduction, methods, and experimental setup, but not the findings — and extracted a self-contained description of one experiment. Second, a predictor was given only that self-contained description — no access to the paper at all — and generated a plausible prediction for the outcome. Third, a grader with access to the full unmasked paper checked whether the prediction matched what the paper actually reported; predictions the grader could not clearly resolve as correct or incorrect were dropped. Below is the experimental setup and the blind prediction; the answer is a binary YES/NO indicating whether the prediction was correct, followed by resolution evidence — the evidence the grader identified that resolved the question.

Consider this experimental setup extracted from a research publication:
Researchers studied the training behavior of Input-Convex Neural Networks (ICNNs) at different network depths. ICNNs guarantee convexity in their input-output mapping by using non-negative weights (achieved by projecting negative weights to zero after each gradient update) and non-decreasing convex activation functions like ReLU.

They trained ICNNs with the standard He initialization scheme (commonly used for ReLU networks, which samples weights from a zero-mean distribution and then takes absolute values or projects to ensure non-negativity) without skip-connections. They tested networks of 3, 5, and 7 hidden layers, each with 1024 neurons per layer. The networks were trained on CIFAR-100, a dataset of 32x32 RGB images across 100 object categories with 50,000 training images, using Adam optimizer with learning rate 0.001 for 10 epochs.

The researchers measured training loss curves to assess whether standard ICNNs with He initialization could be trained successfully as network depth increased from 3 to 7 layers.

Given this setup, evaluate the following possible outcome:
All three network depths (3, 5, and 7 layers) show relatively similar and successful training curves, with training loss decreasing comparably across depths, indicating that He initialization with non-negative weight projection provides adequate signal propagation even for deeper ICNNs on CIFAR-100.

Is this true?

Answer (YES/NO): NO